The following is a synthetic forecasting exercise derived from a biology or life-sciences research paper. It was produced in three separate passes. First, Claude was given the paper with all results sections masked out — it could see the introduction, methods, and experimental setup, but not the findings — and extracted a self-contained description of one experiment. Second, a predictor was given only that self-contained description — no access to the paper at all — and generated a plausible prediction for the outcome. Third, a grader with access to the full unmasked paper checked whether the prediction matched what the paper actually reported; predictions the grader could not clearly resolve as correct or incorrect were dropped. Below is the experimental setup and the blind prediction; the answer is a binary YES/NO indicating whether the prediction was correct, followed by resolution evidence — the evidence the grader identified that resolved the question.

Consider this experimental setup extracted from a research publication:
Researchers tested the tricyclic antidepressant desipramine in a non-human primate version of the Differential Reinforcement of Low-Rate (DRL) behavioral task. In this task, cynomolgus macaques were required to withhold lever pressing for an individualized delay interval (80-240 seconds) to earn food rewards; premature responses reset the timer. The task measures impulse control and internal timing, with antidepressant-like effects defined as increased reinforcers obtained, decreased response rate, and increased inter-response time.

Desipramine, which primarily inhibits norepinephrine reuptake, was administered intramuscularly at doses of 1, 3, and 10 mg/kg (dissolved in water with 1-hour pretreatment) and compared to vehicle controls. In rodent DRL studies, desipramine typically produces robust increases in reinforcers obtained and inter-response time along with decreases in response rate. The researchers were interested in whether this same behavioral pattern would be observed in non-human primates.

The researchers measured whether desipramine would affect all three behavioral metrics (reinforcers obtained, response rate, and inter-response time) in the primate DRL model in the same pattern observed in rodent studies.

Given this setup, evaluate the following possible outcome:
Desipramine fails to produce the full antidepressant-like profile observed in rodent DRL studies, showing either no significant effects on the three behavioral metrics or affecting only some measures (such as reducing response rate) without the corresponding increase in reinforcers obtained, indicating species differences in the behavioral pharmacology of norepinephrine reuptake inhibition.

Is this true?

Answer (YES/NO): NO